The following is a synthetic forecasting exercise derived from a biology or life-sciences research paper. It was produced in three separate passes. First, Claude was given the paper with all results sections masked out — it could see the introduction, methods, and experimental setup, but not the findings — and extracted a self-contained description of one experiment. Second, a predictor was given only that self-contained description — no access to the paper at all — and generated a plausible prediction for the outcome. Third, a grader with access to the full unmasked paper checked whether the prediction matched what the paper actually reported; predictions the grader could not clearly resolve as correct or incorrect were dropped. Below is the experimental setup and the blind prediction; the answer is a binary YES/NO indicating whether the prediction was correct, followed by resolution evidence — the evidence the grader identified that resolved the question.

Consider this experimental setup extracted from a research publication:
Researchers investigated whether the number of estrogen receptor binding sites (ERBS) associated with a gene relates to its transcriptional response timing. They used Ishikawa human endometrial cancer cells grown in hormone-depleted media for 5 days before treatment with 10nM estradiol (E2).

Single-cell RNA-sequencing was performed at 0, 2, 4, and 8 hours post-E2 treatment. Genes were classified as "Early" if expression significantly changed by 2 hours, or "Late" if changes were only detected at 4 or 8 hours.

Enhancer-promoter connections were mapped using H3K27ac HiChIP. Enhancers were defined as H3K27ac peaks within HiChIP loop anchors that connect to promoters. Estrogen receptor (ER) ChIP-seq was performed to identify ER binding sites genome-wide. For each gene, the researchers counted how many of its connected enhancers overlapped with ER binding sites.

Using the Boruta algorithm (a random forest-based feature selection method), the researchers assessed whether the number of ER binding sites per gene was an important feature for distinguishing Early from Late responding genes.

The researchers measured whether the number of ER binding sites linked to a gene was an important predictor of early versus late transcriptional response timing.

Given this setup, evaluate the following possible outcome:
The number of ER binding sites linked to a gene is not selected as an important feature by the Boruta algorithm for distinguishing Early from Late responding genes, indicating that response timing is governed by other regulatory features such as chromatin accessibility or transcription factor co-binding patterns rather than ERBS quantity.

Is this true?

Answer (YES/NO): NO